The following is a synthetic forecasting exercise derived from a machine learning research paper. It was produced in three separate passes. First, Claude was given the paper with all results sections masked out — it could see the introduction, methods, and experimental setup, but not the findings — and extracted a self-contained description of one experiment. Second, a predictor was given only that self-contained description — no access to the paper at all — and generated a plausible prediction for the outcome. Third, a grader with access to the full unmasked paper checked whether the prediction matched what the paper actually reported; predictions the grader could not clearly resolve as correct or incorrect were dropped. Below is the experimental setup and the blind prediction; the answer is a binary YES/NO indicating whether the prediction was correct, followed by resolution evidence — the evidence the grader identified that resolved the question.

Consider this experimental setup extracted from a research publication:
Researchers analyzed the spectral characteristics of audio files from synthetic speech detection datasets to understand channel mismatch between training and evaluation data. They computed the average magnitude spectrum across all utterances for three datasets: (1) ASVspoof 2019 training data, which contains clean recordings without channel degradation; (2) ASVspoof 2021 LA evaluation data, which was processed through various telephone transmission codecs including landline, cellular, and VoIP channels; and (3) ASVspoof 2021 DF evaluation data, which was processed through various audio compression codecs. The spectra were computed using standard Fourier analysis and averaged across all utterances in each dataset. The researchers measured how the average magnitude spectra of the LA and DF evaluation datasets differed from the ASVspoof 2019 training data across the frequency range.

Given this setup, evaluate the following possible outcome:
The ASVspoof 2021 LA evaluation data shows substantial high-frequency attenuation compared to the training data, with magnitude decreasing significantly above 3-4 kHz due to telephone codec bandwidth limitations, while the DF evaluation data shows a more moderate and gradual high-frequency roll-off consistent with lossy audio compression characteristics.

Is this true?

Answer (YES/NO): NO